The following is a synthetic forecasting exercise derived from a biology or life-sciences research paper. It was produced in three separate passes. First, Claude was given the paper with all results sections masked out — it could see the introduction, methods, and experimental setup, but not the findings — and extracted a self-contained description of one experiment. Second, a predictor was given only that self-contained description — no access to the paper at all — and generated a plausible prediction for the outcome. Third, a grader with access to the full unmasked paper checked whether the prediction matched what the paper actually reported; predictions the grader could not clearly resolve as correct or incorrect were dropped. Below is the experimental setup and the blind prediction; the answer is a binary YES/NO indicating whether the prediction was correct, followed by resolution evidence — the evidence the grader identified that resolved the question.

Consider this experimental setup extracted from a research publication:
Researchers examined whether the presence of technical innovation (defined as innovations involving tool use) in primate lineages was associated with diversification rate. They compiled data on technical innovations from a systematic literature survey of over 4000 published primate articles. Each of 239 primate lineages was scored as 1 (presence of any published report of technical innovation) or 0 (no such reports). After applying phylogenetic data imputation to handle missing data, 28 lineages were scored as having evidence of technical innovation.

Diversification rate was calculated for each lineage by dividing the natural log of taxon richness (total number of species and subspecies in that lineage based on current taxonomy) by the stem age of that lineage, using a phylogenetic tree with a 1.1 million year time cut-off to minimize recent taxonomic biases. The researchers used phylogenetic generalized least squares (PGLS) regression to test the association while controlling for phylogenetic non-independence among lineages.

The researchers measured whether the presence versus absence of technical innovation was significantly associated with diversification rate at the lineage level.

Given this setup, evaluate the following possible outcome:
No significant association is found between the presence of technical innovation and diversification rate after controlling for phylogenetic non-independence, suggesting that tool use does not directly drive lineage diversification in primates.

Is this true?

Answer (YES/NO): YES